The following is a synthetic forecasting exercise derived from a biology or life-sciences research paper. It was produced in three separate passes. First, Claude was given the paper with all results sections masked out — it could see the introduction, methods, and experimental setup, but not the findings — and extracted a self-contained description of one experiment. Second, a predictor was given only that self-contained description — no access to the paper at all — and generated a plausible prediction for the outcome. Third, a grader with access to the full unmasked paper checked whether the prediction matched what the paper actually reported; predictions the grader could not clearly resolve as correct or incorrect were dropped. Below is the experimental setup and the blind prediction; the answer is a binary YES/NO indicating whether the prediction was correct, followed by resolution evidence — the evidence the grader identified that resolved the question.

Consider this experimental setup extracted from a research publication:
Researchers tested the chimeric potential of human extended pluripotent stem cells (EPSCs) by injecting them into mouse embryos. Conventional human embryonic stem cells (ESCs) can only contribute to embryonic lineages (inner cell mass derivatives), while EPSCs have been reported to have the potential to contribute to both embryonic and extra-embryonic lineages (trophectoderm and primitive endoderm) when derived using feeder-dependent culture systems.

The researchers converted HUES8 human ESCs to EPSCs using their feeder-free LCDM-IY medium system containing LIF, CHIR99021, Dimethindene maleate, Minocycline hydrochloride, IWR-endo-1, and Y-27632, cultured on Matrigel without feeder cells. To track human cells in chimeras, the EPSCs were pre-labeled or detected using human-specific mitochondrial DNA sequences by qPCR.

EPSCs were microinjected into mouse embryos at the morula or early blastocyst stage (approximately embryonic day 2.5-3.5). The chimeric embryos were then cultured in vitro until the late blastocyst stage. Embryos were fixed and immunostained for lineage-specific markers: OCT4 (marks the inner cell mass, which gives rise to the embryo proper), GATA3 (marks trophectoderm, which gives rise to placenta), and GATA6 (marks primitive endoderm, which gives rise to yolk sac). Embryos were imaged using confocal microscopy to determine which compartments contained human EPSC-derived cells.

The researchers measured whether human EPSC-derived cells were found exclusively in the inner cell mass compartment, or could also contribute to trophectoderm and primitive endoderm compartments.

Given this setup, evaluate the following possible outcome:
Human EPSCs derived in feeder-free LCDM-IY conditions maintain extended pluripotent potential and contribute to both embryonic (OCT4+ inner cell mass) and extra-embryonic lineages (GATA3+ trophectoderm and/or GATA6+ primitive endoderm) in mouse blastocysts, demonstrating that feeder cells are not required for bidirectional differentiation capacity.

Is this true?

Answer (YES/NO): YES